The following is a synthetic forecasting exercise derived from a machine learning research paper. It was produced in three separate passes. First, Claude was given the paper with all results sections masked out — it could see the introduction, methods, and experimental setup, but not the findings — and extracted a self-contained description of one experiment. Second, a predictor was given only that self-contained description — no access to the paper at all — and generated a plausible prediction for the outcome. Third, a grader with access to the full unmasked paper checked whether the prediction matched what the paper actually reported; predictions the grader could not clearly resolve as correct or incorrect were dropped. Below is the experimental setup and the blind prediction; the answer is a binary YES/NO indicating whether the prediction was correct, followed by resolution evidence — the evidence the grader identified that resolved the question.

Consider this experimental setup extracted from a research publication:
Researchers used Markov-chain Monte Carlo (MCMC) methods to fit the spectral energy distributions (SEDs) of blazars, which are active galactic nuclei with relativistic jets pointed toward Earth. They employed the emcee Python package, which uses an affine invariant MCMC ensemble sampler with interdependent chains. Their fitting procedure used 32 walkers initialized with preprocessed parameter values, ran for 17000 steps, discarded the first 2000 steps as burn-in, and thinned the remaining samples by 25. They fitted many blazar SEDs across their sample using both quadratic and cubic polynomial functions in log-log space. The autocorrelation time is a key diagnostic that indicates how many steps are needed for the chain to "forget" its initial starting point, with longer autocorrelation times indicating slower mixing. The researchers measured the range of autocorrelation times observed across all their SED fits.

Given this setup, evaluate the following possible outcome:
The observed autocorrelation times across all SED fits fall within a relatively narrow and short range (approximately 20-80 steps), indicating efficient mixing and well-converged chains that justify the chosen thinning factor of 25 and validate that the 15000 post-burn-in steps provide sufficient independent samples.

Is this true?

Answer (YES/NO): NO